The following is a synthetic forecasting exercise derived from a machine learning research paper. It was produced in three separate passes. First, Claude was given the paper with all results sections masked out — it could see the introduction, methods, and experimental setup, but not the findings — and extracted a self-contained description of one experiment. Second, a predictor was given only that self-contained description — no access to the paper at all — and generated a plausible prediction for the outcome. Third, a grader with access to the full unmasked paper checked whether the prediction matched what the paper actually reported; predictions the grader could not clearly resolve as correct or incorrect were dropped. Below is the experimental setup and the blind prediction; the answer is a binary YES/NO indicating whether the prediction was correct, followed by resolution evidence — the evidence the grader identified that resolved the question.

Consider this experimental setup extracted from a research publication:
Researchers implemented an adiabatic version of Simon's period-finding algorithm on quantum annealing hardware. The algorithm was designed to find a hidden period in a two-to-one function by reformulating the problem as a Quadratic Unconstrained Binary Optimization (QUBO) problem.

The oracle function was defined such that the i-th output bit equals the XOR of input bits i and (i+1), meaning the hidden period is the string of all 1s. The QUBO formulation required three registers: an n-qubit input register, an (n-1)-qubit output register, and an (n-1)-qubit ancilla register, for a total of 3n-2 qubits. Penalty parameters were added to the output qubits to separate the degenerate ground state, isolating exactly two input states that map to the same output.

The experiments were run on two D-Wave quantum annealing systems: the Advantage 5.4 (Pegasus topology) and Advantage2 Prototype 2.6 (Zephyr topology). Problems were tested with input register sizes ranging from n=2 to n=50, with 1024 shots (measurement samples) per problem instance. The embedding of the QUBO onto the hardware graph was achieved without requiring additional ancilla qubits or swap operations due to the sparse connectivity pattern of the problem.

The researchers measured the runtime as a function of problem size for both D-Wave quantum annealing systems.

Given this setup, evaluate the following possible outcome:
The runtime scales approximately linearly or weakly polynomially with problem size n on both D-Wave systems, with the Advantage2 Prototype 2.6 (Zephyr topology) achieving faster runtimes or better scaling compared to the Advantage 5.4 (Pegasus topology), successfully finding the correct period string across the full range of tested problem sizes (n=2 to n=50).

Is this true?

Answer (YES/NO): NO